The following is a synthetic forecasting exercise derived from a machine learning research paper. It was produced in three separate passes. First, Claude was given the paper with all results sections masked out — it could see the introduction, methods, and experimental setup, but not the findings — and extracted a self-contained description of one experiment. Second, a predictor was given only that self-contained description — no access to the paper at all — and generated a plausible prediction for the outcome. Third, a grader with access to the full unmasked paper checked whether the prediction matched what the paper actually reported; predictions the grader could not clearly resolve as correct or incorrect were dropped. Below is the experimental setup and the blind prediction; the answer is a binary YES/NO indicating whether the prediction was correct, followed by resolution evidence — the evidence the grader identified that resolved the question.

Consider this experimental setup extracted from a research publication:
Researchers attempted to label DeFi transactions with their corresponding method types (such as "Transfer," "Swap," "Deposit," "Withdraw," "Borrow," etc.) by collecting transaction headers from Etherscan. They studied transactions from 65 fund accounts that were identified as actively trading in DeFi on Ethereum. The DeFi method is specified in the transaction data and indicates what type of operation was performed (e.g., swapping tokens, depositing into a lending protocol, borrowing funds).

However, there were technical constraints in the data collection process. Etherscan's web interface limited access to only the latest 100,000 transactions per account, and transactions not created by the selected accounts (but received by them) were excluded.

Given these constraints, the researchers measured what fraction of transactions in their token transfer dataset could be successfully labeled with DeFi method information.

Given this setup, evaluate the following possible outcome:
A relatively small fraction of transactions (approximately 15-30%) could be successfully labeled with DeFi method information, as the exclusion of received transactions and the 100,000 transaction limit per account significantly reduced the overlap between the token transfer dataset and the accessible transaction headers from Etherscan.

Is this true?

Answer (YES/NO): NO